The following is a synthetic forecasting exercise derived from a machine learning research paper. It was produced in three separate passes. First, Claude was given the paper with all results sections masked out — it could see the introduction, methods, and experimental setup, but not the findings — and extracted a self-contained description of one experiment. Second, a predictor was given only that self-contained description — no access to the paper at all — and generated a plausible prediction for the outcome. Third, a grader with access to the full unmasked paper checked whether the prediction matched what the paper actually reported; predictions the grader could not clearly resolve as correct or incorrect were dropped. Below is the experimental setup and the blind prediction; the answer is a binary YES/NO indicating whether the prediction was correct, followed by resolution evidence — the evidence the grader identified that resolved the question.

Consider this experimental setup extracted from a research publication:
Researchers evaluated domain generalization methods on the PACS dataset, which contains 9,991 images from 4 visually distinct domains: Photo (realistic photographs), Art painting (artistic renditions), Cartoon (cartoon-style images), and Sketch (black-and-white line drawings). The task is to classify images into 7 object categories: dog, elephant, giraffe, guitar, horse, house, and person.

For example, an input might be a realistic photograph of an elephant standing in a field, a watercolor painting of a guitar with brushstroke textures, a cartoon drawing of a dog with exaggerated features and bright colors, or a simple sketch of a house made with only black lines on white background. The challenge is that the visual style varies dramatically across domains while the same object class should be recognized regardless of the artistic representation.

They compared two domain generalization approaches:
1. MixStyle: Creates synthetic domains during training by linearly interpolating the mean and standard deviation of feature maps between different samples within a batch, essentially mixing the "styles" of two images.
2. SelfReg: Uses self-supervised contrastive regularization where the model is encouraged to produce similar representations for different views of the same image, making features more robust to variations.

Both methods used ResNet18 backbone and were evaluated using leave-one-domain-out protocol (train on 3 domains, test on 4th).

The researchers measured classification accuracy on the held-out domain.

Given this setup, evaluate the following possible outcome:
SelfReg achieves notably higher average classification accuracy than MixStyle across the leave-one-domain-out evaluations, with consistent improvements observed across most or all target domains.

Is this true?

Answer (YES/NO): NO